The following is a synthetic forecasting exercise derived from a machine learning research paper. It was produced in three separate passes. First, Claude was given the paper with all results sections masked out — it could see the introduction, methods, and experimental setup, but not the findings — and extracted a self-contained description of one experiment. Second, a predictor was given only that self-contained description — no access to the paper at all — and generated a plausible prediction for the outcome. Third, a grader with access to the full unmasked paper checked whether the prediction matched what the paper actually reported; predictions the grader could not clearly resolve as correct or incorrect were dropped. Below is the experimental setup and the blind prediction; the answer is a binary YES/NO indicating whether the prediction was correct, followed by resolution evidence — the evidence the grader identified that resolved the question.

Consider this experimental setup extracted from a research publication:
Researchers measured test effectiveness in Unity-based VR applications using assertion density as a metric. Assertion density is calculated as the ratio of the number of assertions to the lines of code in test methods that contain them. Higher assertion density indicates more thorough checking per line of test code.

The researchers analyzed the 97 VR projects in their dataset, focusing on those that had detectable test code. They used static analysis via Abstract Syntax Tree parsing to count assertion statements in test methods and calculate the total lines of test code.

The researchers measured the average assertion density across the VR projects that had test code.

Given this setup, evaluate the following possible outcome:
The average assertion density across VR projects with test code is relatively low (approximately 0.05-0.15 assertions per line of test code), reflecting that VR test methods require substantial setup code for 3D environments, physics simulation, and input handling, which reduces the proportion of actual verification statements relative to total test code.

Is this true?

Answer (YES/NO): NO